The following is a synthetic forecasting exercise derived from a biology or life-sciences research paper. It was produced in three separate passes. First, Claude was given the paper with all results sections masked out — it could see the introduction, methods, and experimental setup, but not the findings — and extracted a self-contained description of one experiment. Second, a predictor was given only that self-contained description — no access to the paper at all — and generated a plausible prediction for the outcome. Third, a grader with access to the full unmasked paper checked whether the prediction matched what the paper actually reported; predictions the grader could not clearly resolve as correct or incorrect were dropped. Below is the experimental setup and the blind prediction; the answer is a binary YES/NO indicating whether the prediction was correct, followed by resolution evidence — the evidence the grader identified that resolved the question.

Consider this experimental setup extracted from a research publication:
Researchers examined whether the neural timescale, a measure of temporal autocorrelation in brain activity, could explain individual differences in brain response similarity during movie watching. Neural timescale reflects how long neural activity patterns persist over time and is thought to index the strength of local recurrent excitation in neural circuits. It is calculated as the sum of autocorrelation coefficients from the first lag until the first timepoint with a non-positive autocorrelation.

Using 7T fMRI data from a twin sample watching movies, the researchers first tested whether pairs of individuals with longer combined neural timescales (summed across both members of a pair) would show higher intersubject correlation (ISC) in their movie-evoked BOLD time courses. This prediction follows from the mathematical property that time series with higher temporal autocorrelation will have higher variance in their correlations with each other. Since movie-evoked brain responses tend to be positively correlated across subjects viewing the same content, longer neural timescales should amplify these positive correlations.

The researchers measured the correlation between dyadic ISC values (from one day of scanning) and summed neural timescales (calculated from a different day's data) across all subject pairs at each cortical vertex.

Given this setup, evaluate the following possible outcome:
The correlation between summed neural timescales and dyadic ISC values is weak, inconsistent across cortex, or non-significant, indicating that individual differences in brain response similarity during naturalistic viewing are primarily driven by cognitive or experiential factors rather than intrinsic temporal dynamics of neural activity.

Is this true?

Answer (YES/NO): NO